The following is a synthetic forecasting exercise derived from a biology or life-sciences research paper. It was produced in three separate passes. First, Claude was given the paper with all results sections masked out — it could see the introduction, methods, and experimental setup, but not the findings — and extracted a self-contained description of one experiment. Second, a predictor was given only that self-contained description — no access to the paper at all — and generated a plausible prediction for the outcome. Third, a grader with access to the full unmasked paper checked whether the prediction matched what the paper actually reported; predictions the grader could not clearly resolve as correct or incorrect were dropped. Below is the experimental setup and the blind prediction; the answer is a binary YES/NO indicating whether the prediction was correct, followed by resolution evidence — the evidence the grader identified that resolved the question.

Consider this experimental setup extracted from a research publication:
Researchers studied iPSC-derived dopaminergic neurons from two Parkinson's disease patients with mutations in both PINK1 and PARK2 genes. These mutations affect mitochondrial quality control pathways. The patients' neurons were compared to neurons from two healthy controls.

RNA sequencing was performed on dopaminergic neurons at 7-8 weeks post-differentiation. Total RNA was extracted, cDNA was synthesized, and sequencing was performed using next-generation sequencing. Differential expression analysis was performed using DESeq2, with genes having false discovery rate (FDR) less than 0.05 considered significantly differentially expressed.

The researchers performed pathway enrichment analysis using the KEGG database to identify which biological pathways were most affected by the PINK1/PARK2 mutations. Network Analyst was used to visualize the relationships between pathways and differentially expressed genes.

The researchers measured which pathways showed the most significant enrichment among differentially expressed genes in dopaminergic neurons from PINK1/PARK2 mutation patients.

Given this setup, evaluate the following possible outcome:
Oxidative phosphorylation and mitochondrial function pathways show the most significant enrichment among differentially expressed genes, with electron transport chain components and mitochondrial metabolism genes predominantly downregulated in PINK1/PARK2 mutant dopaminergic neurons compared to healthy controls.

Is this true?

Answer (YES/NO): NO